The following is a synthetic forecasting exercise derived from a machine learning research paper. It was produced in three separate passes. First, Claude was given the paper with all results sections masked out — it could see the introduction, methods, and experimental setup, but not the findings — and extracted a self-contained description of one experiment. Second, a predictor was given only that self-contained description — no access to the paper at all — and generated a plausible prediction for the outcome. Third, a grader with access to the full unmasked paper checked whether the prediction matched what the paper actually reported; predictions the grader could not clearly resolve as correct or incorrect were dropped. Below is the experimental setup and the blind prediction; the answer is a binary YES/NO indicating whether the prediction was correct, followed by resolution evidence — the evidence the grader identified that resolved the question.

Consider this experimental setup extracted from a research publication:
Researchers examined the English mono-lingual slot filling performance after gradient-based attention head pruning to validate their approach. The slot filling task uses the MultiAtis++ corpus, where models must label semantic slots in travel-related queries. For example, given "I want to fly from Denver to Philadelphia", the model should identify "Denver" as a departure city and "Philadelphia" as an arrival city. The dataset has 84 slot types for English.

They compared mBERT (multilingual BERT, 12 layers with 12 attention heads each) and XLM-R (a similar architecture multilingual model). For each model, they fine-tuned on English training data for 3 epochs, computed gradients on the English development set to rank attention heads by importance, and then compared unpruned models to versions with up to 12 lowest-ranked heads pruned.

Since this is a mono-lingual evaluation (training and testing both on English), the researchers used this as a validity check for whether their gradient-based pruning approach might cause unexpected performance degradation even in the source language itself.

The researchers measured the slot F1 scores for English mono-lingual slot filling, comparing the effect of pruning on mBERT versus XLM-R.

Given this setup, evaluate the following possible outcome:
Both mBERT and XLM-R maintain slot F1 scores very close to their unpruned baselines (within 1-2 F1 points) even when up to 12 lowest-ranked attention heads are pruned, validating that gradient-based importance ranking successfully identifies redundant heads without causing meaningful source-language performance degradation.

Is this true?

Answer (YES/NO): YES